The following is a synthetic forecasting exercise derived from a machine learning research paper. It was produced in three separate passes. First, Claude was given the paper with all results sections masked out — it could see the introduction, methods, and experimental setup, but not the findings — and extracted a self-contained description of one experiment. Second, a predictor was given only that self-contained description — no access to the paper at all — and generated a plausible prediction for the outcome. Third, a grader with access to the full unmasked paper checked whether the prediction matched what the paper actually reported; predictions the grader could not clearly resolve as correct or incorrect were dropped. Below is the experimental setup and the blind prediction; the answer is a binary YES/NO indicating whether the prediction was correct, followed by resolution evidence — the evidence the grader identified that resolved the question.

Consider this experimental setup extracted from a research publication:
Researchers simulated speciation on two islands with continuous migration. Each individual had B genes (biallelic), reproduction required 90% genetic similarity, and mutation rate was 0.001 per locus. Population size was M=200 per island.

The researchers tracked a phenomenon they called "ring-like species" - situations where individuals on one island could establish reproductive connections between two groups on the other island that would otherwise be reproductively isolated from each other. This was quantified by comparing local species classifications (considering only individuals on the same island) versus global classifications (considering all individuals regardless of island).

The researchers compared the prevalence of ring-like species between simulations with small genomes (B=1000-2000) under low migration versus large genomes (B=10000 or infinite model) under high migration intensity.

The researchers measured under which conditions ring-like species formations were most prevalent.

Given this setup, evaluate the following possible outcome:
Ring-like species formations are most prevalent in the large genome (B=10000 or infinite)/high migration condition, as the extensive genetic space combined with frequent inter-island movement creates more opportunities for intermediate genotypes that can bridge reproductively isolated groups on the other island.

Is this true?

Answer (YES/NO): YES